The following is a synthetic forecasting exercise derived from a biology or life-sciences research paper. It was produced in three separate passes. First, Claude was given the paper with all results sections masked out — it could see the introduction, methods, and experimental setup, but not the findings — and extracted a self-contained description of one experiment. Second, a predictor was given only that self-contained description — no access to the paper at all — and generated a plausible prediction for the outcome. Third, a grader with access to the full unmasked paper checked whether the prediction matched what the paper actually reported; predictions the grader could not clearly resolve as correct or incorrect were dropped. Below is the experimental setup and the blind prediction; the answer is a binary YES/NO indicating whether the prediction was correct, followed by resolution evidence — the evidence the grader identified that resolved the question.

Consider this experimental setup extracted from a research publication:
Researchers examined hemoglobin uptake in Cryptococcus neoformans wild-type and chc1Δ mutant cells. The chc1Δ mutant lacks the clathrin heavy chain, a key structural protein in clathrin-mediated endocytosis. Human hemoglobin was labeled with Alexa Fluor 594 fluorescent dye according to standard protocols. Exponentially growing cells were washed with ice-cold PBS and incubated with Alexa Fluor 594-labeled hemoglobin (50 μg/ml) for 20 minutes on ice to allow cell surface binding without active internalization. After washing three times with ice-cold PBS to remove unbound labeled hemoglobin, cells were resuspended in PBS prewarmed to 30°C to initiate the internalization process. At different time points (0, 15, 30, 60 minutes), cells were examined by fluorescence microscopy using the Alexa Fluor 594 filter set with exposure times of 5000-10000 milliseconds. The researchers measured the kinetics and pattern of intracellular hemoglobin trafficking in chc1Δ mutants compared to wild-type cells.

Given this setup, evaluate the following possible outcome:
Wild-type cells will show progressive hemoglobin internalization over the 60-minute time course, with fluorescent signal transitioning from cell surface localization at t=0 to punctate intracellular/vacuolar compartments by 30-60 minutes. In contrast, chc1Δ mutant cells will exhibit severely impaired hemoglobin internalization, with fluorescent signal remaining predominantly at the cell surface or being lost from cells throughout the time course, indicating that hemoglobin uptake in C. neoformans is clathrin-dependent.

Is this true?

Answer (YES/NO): YES